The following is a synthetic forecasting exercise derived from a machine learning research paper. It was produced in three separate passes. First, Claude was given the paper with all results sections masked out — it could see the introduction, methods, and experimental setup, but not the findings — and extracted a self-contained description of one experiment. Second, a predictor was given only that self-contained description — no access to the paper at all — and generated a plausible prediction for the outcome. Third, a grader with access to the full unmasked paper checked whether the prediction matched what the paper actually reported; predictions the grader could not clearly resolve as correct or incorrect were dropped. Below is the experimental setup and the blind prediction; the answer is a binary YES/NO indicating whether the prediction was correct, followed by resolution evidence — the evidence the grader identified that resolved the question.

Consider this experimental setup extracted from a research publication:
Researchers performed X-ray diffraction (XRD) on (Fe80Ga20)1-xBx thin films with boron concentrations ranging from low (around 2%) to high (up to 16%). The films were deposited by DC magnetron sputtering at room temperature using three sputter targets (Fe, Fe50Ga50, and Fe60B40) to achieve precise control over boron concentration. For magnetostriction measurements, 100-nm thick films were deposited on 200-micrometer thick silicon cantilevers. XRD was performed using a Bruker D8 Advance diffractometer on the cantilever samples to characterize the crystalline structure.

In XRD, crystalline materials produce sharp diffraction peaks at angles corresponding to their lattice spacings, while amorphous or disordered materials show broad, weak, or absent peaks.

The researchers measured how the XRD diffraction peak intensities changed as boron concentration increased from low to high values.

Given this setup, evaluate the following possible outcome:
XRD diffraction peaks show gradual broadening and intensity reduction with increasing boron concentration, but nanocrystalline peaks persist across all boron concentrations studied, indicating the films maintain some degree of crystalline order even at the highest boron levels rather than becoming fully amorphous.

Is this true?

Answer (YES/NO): NO